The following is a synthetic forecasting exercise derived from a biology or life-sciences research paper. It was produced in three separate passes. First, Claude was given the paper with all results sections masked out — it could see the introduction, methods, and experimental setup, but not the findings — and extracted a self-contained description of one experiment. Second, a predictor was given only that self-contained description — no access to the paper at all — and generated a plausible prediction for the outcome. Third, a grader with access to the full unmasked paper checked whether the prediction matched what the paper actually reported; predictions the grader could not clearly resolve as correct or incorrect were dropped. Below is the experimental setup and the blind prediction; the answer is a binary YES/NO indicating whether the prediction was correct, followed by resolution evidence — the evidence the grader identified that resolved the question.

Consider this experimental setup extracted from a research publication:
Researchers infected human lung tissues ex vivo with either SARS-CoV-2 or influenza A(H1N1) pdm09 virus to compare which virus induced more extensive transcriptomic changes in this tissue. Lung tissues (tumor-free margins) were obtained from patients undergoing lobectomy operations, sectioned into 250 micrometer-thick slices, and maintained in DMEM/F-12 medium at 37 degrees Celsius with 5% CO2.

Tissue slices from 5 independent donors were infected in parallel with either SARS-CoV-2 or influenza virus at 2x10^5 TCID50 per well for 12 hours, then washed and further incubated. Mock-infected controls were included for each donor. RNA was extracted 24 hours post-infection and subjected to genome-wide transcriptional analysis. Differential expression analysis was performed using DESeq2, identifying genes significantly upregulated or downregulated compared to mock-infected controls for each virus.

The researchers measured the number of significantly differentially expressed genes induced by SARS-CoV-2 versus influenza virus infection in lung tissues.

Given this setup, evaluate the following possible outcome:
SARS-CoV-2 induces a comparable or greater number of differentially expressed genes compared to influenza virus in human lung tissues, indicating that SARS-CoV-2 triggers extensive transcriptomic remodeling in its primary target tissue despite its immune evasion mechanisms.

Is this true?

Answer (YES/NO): NO